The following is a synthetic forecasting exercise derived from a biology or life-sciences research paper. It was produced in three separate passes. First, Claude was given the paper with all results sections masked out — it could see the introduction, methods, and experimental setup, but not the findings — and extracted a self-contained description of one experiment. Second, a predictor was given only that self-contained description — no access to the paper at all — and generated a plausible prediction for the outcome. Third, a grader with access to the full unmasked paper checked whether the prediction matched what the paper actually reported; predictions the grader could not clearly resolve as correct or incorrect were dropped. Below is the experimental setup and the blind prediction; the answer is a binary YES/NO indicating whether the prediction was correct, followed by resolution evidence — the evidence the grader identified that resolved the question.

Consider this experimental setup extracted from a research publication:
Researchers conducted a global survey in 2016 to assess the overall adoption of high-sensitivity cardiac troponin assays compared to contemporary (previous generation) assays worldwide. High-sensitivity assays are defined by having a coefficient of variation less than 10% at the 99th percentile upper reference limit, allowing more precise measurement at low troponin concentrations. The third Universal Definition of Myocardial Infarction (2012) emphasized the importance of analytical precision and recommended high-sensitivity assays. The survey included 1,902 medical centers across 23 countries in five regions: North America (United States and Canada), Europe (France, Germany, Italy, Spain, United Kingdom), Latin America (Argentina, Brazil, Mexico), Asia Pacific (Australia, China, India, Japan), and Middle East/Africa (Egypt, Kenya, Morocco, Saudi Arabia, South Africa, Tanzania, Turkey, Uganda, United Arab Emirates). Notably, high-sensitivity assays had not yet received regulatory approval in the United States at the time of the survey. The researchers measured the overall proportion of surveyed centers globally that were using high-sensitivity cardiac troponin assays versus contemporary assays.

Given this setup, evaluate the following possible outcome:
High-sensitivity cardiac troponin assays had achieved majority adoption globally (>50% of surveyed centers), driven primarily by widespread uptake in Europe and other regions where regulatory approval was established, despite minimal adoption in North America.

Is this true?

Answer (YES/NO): NO